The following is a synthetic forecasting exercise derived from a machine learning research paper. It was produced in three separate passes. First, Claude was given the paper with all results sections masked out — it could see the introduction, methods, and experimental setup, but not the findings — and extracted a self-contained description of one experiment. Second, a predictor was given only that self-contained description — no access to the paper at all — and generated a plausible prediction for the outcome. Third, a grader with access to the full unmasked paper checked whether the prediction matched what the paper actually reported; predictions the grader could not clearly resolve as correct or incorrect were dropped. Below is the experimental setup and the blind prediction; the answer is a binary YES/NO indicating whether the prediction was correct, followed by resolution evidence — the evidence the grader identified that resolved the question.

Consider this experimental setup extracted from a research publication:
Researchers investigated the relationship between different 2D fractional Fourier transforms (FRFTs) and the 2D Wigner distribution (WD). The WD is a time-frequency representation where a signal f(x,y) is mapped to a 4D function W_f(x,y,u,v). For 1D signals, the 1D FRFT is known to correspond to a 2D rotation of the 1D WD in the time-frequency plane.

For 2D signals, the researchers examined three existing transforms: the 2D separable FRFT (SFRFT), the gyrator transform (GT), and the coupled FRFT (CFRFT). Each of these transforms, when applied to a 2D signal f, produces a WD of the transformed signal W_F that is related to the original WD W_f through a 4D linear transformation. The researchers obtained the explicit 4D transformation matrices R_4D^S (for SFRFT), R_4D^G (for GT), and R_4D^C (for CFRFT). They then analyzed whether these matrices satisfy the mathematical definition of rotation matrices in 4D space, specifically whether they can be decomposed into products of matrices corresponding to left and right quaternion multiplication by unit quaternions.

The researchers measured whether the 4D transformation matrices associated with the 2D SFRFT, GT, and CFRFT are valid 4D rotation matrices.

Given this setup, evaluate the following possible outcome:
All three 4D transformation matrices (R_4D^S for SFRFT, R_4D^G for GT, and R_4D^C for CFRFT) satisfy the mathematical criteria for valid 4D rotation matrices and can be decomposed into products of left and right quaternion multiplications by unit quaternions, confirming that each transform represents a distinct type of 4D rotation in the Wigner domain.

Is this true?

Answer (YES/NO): YES